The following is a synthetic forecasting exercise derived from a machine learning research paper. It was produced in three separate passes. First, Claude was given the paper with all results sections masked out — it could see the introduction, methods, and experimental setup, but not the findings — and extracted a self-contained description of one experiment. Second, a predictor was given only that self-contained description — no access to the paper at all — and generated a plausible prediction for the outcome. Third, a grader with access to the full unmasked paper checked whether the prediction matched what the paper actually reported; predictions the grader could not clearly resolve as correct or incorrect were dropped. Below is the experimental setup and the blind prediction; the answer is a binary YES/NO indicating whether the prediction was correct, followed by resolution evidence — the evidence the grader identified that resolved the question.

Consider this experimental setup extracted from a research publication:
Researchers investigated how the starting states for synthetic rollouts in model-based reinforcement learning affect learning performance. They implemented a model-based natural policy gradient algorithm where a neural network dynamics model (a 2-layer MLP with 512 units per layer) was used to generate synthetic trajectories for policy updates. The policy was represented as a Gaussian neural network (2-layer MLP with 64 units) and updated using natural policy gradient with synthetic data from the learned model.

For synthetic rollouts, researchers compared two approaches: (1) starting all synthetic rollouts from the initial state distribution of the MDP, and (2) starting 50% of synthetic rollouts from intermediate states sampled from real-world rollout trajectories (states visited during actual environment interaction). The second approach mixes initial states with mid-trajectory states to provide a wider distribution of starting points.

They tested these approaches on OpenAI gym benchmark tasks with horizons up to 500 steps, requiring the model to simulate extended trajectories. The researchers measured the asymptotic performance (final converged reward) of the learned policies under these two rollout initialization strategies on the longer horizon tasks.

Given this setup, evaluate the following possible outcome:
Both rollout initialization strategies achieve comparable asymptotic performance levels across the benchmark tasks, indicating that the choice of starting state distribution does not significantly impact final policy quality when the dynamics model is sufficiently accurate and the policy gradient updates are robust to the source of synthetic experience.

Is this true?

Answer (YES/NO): NO